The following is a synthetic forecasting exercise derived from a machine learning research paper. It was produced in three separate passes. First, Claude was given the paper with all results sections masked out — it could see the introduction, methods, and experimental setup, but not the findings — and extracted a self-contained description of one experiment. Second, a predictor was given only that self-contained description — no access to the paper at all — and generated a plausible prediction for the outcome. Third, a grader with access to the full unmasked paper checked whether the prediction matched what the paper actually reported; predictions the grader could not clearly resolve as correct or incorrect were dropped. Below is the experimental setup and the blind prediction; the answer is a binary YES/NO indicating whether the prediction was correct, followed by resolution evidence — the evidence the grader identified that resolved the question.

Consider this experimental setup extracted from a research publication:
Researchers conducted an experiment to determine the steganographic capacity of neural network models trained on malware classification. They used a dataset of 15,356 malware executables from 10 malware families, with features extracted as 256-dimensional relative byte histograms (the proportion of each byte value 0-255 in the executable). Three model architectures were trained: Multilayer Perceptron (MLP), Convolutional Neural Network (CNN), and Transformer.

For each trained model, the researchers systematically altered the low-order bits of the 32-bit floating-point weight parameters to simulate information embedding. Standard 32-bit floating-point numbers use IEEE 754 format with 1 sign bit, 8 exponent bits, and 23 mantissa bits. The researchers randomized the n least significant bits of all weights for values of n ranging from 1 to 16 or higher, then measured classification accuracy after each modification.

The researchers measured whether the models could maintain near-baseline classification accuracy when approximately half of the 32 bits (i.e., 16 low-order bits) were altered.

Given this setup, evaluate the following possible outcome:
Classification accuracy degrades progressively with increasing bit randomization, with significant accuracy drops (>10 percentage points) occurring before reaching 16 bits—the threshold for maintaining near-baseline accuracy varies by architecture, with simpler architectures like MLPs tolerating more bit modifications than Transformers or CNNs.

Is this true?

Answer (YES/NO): NO